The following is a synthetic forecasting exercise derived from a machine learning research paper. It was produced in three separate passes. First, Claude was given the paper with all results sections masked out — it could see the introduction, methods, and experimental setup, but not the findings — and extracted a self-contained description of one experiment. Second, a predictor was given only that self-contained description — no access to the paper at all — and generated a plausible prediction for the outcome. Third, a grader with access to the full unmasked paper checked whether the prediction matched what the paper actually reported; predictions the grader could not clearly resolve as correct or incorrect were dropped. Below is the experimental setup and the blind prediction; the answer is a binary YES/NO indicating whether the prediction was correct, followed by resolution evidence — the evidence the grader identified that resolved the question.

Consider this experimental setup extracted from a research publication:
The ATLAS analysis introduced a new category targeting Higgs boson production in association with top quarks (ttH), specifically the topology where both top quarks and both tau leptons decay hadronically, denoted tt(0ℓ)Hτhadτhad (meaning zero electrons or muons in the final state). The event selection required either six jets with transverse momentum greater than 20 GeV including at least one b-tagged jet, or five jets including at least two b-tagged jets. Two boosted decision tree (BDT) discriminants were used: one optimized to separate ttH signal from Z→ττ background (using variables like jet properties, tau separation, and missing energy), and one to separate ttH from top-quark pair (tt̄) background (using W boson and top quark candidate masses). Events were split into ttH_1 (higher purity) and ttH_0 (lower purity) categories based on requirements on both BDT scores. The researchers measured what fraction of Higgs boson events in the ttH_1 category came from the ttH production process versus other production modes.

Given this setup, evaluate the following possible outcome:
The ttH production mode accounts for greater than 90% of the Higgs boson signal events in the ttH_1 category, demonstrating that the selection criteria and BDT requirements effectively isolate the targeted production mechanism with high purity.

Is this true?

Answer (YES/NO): YES